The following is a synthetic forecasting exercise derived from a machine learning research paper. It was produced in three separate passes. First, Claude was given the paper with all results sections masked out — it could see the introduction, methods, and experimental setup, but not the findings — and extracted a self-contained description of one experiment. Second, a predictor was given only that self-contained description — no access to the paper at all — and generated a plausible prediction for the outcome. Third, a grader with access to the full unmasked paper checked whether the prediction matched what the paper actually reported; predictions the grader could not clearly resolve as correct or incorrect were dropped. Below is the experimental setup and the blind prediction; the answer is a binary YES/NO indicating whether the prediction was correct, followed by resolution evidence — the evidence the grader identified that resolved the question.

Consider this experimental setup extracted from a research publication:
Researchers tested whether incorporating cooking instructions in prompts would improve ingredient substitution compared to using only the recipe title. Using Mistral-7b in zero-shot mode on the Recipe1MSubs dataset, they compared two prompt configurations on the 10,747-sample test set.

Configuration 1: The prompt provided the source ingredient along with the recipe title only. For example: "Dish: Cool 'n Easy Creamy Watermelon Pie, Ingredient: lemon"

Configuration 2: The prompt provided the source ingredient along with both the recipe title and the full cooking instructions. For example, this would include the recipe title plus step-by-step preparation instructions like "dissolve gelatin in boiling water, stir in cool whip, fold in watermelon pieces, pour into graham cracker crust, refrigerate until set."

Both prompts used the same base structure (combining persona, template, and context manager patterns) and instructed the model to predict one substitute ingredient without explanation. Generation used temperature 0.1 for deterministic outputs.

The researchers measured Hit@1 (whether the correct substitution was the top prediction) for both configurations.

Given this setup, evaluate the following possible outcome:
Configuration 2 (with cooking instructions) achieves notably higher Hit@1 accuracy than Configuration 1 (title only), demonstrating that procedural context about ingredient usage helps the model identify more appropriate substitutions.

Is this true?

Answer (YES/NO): NO